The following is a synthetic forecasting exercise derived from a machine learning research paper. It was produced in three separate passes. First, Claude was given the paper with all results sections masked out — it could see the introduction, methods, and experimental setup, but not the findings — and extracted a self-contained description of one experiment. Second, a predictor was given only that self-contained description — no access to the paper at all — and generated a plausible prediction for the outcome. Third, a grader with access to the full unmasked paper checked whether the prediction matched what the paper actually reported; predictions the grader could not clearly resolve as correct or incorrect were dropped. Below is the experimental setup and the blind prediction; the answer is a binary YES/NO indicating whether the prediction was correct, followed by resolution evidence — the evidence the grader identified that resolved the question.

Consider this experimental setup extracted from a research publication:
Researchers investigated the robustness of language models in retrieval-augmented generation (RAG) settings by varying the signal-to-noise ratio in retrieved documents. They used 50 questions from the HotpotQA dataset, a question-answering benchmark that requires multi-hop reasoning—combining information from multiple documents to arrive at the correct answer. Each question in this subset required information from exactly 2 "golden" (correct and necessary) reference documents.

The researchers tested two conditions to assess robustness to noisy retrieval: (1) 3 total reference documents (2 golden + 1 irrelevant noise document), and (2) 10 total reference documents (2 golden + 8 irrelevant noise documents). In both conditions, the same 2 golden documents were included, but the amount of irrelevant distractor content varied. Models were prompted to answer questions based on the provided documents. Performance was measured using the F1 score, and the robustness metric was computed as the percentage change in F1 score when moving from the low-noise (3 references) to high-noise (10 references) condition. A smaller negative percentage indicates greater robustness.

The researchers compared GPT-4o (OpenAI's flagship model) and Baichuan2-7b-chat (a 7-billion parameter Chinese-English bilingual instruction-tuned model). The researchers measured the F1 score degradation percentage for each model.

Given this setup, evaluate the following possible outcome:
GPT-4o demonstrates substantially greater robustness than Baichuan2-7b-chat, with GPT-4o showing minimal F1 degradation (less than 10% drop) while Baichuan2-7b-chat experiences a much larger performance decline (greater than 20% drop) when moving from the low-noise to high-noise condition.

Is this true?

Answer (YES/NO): YES